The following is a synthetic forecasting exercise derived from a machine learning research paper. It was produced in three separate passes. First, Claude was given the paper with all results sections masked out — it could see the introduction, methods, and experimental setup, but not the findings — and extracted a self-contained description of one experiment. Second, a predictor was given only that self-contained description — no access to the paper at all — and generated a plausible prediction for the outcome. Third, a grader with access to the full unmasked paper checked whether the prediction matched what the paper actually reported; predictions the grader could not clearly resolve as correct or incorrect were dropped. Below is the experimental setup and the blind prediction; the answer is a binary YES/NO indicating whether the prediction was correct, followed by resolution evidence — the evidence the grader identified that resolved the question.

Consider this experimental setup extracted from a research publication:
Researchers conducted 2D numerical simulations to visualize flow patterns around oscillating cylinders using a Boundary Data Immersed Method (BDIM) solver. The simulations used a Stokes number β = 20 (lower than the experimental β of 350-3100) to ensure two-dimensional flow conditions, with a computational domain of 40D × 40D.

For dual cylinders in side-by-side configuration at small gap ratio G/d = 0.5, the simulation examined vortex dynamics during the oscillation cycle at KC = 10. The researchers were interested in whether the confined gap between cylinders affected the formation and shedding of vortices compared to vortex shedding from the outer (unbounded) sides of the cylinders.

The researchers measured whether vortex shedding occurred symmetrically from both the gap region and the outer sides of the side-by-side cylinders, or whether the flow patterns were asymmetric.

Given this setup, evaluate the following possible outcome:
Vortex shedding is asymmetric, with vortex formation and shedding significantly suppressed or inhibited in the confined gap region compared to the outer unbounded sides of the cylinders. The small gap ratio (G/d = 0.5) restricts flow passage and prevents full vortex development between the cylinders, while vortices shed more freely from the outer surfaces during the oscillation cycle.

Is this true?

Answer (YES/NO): NO